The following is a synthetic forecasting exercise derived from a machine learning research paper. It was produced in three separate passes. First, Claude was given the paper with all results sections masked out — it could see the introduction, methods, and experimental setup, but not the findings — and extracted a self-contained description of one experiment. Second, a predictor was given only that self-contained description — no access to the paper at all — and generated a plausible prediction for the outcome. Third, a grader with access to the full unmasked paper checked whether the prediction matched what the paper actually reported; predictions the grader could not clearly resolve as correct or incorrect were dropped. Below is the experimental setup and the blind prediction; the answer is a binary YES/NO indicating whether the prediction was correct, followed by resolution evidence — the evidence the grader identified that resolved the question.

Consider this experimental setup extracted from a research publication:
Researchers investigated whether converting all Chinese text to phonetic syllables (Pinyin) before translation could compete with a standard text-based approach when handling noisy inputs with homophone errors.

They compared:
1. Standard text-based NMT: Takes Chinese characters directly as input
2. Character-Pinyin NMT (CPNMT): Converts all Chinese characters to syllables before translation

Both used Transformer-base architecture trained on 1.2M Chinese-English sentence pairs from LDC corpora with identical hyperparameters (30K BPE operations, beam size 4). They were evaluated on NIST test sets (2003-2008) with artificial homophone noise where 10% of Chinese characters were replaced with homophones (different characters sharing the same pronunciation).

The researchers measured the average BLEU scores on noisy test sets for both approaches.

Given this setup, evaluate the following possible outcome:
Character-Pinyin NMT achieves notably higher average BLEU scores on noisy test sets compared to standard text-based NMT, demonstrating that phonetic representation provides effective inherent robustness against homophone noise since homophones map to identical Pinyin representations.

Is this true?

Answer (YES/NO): YES